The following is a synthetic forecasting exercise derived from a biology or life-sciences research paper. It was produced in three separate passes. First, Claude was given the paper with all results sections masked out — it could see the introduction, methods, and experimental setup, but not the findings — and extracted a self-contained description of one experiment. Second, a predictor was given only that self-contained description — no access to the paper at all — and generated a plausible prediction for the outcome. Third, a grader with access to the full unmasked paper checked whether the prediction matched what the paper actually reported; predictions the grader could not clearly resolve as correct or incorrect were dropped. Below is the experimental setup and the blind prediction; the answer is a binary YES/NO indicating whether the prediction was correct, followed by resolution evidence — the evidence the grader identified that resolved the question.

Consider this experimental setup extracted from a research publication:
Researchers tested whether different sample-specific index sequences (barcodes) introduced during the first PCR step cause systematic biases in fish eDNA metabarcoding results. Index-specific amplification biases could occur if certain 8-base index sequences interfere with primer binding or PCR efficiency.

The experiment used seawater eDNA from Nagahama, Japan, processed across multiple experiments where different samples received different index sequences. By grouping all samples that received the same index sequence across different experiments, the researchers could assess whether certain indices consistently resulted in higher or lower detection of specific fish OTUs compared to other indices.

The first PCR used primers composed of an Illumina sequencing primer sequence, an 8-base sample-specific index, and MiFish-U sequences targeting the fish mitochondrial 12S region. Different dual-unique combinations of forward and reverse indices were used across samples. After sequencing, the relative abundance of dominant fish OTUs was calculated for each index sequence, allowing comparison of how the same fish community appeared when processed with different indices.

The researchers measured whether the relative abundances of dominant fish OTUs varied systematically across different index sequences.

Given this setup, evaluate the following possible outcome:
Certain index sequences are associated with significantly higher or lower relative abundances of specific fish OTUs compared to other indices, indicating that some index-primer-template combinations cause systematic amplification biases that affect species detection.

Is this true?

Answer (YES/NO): NO